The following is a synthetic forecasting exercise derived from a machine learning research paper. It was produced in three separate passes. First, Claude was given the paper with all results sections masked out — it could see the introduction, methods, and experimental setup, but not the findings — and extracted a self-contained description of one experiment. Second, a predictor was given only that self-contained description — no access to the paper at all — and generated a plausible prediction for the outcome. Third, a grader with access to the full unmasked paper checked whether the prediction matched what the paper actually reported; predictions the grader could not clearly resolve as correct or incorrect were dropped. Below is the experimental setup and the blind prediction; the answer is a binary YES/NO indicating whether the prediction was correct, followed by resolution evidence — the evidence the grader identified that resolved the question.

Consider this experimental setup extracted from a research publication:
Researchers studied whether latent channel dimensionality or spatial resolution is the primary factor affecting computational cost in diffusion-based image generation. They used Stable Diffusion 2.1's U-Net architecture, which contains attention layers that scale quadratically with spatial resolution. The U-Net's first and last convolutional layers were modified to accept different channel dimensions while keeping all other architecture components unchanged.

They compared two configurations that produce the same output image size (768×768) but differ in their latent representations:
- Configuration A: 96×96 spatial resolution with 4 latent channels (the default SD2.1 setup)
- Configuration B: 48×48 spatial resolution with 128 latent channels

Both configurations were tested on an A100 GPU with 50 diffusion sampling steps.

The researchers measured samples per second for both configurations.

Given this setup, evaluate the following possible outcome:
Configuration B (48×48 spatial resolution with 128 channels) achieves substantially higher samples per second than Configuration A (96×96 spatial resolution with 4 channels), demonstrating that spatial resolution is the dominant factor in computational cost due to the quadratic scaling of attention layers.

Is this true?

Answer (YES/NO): YES